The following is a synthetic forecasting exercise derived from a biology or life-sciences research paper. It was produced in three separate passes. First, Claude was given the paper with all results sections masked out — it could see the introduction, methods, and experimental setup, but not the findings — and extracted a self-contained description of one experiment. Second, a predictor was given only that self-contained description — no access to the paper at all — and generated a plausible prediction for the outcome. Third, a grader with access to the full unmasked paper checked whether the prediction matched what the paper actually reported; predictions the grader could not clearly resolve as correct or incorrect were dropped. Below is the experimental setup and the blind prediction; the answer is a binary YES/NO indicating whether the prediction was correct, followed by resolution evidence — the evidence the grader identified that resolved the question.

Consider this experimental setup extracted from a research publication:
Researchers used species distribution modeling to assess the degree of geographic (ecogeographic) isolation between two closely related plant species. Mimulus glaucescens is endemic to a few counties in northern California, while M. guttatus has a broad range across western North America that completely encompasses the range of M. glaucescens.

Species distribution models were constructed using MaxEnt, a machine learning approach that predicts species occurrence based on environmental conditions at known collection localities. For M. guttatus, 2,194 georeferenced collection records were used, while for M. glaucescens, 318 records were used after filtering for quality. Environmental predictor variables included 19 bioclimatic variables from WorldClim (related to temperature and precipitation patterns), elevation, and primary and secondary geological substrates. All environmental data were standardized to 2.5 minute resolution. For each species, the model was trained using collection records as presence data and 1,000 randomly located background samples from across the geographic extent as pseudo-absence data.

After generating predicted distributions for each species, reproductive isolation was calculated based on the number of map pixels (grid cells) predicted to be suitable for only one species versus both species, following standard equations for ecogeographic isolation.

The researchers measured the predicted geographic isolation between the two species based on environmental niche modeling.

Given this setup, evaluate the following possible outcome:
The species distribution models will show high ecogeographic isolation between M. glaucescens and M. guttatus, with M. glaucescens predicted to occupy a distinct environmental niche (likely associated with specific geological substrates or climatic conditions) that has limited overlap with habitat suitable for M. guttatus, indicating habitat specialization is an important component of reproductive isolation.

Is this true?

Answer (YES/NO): YES